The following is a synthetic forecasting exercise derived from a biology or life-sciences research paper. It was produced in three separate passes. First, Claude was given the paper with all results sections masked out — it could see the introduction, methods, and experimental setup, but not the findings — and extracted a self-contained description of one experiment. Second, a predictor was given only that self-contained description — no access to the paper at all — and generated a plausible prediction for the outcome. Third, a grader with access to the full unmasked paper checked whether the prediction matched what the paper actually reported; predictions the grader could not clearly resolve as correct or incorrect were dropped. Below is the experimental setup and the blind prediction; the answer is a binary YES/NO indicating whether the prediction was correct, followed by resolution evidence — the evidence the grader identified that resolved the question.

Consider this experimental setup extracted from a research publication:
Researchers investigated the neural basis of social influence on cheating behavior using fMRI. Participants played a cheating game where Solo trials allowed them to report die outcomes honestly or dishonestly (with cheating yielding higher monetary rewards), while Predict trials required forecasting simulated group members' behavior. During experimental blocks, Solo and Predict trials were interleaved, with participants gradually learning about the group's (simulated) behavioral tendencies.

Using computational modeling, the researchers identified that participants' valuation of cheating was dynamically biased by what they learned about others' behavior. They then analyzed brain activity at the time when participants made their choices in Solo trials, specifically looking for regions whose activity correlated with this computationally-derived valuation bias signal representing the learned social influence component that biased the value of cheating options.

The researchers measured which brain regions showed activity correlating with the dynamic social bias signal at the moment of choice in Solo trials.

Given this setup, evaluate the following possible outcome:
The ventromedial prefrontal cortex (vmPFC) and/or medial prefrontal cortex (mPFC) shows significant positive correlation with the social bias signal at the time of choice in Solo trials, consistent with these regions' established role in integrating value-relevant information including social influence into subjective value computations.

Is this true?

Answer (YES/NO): NO